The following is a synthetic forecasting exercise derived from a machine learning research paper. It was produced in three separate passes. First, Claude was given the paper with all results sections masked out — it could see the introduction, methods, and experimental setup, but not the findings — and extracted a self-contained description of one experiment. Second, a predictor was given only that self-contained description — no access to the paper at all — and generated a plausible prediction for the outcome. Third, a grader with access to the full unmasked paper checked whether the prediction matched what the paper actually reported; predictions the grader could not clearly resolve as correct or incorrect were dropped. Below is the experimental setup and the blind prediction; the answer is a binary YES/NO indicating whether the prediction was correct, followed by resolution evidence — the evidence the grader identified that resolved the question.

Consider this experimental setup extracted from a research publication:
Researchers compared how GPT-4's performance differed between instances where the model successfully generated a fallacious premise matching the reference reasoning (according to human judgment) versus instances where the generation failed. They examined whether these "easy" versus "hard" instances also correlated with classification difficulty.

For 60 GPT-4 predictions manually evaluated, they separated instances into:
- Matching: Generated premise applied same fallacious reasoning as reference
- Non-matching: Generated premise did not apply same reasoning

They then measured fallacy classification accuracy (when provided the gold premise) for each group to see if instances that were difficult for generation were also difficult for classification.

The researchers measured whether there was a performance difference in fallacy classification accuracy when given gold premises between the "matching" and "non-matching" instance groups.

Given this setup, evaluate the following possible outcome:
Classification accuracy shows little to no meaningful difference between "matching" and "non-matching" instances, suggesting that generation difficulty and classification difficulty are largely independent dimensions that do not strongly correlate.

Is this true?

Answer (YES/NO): NO